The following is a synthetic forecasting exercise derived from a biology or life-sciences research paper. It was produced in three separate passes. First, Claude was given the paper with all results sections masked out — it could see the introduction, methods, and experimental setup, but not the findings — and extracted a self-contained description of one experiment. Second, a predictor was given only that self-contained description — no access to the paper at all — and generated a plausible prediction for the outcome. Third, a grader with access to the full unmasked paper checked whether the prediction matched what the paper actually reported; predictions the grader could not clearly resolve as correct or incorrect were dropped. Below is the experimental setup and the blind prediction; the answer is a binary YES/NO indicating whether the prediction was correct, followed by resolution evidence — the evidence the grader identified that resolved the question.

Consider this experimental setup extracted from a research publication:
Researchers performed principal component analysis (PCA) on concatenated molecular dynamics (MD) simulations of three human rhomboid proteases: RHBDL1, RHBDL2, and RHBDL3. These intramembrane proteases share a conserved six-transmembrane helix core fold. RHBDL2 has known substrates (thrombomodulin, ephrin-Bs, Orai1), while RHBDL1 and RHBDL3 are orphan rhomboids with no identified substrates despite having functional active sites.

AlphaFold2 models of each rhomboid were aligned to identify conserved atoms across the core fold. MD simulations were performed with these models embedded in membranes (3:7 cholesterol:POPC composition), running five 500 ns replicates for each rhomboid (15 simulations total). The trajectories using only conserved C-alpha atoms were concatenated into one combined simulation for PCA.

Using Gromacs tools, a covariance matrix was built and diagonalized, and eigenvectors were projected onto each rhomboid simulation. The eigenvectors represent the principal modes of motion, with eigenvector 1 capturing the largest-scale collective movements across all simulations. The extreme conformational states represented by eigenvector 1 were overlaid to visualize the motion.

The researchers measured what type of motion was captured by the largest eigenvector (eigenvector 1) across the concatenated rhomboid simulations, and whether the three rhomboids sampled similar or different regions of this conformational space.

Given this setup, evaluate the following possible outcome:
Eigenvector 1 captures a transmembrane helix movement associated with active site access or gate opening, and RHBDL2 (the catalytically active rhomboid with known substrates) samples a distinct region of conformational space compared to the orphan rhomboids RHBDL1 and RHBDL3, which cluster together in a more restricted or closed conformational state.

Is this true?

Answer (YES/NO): YES